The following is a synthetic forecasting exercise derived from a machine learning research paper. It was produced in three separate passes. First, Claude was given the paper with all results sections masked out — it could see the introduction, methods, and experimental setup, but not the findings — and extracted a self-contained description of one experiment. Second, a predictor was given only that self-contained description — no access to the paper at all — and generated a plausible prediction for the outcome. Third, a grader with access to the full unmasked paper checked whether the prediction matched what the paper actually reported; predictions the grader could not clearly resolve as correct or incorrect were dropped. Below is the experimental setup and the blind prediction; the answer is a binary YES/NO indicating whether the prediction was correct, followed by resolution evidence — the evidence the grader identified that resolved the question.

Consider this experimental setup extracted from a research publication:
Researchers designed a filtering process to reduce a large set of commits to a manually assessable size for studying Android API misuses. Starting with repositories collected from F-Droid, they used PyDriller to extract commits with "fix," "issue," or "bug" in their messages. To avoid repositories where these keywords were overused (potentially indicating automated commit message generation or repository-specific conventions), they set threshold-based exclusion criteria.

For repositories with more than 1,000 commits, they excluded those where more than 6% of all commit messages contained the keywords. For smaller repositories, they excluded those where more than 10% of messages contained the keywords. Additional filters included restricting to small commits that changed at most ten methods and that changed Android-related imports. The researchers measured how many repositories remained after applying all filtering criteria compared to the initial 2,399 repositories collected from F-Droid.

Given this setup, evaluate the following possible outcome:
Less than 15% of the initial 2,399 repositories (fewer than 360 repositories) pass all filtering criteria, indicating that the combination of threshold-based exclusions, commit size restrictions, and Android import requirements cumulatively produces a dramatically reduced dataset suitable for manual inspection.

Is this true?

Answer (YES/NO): YES